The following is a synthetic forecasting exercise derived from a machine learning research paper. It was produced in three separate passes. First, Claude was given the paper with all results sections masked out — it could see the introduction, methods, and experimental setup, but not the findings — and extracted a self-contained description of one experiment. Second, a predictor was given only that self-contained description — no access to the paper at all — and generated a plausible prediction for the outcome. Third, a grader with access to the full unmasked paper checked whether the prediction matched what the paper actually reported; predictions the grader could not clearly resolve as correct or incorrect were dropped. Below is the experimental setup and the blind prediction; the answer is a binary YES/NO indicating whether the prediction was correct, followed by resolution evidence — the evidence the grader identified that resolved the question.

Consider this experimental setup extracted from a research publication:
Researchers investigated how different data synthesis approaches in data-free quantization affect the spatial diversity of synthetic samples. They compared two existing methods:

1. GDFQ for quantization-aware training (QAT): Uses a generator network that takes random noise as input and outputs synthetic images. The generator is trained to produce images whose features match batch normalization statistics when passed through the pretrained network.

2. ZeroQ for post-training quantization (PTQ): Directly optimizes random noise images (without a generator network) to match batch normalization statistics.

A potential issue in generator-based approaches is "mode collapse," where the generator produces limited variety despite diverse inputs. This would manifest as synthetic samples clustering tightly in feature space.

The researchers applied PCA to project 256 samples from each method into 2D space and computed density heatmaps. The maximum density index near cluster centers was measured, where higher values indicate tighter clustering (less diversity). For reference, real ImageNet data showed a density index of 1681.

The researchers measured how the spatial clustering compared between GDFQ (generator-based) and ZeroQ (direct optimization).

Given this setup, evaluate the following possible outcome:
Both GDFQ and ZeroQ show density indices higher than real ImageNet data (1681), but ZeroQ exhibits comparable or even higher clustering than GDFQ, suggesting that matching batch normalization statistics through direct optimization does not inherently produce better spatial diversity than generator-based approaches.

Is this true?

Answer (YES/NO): NO